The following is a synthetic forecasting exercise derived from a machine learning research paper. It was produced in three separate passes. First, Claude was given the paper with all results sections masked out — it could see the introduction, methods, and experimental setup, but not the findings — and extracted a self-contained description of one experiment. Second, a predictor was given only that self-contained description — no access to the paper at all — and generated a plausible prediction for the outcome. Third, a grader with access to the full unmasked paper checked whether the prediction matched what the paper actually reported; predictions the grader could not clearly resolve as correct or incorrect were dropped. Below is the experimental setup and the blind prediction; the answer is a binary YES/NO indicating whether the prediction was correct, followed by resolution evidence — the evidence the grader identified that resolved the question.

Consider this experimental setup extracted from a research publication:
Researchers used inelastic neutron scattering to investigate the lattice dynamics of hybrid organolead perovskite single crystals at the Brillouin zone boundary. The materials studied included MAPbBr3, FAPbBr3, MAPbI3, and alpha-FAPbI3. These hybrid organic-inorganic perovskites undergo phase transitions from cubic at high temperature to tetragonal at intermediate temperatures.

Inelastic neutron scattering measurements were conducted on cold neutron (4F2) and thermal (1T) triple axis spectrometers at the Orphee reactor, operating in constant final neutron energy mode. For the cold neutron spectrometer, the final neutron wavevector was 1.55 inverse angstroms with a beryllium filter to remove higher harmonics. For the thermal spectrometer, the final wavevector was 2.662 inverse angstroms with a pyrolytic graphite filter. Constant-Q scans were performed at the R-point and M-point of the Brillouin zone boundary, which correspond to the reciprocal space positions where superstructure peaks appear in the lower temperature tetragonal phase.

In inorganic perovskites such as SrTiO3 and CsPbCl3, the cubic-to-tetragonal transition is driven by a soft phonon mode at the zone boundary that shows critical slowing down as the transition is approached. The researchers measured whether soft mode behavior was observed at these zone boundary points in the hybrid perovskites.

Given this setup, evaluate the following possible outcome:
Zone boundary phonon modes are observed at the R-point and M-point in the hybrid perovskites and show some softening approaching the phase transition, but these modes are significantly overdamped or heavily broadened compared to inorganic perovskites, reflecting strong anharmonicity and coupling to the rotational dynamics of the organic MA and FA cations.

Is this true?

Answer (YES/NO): NO